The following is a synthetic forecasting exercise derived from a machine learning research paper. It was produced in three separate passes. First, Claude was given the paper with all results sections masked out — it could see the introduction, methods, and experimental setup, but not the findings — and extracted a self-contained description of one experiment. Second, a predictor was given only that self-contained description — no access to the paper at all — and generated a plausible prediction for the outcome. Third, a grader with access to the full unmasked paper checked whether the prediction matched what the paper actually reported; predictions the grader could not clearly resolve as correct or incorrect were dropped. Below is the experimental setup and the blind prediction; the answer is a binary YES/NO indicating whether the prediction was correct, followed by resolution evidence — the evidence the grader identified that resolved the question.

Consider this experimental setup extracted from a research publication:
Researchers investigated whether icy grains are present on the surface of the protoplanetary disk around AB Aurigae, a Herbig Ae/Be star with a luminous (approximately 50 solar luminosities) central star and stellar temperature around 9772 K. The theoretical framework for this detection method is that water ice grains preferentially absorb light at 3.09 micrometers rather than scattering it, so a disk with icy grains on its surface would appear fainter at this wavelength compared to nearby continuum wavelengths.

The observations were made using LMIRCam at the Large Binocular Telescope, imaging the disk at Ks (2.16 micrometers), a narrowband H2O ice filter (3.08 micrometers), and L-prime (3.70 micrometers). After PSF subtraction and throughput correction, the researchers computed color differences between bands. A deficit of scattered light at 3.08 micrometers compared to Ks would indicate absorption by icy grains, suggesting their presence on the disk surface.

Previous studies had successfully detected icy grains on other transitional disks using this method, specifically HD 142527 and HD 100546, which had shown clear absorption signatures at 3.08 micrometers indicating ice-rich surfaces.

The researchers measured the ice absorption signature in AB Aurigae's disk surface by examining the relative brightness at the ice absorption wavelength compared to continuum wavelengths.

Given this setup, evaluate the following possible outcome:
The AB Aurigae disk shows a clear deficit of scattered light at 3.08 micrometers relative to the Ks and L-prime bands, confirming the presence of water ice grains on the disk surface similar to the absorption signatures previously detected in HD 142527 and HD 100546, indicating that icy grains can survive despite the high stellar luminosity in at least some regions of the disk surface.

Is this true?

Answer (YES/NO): NO